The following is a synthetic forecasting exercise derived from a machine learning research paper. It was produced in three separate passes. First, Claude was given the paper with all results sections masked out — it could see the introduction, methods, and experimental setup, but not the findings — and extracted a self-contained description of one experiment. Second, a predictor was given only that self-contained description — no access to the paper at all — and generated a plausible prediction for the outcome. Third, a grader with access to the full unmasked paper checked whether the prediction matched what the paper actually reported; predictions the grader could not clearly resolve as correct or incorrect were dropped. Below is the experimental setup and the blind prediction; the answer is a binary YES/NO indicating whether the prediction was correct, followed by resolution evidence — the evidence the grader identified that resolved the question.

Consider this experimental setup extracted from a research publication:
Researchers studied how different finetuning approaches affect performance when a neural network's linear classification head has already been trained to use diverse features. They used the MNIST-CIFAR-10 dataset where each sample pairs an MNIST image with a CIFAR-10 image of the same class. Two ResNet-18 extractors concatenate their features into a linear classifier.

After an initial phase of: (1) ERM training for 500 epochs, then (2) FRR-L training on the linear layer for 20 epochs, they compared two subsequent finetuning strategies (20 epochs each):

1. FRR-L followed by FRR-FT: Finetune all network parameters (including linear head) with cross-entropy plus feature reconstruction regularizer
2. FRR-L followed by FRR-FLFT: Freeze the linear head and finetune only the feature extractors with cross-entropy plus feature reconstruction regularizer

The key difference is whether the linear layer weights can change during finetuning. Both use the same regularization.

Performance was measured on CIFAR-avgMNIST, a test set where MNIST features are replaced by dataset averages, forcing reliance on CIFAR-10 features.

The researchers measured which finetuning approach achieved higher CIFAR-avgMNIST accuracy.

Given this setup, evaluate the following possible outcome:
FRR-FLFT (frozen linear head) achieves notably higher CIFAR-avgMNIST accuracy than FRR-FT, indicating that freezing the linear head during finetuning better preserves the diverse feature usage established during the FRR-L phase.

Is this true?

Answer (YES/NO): YES